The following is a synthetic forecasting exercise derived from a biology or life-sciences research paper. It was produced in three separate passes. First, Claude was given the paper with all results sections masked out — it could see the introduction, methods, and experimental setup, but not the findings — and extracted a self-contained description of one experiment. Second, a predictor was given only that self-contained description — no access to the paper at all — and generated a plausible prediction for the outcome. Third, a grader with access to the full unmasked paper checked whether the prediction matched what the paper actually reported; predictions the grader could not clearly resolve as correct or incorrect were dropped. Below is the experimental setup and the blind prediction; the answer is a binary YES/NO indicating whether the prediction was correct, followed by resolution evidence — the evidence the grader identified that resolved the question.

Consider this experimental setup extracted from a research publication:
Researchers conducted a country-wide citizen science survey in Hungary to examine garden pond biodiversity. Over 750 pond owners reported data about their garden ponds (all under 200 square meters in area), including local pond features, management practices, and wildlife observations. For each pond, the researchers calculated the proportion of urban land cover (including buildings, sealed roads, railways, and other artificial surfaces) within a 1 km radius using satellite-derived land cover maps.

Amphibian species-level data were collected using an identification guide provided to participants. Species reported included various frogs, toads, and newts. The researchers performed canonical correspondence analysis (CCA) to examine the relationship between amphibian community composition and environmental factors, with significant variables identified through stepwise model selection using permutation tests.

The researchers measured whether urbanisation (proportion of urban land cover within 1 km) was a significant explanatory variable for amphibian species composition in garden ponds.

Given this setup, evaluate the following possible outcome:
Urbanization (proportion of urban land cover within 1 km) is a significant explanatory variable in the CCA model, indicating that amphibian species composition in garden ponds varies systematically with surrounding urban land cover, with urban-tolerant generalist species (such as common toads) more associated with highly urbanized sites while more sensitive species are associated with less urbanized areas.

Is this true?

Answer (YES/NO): YES